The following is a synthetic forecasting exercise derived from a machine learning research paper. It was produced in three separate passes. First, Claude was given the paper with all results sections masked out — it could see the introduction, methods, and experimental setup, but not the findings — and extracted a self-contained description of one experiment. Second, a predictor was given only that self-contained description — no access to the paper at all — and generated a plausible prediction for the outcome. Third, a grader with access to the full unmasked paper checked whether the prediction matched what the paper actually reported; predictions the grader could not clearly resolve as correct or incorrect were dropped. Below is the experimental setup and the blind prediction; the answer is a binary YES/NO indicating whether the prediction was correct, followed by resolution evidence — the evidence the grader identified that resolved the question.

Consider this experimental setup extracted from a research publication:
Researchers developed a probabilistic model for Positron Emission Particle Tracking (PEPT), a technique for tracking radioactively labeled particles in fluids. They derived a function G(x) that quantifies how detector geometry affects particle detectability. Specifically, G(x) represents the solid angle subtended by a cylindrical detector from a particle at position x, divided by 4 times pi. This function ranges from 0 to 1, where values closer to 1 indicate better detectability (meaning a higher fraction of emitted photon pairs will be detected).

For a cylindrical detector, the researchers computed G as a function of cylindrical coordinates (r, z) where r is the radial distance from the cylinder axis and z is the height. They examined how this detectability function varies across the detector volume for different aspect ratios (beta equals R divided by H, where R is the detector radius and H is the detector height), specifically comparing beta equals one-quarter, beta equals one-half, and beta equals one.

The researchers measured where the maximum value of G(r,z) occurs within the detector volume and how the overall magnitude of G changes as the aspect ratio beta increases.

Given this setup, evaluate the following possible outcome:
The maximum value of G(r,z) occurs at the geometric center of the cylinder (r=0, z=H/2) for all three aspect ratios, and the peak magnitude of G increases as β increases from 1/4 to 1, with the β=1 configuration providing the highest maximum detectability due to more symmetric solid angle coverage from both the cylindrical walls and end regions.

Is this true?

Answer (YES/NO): NO